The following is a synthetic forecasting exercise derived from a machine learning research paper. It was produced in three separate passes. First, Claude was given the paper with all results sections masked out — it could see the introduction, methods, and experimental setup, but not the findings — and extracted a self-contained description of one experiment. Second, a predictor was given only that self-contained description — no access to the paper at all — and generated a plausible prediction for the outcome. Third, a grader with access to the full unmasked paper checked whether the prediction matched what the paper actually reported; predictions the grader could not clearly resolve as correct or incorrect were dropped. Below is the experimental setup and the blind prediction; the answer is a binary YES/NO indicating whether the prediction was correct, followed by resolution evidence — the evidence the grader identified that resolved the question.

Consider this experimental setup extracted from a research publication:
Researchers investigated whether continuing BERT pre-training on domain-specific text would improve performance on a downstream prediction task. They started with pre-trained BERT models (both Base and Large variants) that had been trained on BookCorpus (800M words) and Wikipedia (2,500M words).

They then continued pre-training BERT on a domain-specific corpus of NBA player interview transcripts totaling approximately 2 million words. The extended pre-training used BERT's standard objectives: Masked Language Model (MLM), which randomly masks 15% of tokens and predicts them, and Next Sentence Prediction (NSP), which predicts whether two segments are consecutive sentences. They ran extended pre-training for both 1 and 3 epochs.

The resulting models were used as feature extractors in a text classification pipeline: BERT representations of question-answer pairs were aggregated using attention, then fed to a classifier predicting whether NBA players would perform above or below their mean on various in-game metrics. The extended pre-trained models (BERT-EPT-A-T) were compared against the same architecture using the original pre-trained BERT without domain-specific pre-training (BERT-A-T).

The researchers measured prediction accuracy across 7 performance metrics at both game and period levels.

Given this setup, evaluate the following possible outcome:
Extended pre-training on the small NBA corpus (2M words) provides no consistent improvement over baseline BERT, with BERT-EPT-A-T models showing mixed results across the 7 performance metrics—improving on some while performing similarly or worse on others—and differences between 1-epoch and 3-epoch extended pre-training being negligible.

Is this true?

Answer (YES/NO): NO